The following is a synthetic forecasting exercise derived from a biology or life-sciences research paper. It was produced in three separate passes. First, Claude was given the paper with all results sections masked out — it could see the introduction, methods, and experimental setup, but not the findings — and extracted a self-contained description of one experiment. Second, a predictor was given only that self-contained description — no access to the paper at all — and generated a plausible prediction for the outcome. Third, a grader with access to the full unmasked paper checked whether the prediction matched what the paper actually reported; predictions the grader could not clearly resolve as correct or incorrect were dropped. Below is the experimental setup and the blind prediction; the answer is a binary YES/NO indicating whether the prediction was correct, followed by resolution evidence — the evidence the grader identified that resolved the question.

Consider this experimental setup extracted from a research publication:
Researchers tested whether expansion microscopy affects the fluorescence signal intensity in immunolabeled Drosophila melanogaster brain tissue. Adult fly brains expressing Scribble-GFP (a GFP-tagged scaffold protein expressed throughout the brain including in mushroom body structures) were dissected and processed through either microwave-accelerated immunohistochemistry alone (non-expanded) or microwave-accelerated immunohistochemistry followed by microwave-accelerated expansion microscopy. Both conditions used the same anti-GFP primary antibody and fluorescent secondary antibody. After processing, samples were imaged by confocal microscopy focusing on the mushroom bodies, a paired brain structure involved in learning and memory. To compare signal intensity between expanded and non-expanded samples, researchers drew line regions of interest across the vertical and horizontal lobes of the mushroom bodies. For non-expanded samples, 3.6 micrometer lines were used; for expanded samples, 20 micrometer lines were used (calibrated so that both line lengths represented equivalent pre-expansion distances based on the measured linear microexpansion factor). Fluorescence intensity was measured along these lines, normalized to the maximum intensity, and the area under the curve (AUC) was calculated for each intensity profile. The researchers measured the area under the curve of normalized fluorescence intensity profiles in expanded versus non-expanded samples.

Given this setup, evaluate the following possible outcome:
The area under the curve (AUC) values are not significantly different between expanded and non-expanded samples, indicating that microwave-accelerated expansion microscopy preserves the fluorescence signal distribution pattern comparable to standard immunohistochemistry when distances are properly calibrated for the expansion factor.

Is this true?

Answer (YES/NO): NO